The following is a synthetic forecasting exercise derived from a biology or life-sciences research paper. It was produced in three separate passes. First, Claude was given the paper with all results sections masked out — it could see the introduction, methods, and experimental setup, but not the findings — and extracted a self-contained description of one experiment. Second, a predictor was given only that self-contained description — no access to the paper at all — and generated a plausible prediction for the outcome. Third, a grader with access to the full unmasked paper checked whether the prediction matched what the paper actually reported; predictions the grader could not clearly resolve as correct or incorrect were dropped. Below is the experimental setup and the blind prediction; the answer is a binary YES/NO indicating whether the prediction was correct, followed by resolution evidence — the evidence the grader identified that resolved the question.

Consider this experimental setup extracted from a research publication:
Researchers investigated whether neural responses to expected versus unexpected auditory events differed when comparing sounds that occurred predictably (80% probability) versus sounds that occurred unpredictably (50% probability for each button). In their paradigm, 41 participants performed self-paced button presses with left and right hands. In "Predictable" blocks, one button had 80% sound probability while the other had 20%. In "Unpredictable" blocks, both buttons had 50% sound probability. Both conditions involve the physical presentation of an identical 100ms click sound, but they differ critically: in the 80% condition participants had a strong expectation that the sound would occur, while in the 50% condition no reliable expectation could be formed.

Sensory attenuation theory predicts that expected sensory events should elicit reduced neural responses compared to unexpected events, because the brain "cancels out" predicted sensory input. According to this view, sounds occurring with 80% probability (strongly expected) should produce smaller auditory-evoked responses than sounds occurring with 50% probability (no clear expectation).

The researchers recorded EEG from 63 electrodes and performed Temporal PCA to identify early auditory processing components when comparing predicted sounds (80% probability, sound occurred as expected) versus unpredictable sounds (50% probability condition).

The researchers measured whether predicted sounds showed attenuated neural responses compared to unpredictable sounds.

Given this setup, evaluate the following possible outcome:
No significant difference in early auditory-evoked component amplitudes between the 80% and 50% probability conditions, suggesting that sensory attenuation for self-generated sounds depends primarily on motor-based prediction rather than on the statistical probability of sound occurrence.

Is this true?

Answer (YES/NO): NO